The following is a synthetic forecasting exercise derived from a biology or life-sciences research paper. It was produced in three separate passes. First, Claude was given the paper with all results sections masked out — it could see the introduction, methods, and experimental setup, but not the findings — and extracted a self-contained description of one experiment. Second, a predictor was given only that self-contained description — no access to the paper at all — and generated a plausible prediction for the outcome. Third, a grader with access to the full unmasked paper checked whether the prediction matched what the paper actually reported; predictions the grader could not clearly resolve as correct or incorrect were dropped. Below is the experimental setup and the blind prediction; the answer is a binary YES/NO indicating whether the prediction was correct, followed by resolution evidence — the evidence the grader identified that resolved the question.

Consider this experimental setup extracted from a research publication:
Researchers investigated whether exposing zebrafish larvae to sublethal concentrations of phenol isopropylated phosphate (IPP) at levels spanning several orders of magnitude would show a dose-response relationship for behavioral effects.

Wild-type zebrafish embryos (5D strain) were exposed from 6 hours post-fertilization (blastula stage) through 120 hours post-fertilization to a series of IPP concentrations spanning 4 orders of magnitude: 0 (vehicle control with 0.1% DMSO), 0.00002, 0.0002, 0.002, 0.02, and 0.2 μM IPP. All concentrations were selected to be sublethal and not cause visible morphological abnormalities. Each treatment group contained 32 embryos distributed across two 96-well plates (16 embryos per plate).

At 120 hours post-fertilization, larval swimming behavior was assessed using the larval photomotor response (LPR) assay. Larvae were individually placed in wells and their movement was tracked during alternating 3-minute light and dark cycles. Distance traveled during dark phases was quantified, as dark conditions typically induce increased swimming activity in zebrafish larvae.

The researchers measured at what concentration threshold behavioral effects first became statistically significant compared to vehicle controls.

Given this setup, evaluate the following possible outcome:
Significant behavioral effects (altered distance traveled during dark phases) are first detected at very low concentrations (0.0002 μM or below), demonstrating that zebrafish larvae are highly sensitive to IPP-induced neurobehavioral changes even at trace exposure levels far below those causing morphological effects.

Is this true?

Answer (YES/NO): YES